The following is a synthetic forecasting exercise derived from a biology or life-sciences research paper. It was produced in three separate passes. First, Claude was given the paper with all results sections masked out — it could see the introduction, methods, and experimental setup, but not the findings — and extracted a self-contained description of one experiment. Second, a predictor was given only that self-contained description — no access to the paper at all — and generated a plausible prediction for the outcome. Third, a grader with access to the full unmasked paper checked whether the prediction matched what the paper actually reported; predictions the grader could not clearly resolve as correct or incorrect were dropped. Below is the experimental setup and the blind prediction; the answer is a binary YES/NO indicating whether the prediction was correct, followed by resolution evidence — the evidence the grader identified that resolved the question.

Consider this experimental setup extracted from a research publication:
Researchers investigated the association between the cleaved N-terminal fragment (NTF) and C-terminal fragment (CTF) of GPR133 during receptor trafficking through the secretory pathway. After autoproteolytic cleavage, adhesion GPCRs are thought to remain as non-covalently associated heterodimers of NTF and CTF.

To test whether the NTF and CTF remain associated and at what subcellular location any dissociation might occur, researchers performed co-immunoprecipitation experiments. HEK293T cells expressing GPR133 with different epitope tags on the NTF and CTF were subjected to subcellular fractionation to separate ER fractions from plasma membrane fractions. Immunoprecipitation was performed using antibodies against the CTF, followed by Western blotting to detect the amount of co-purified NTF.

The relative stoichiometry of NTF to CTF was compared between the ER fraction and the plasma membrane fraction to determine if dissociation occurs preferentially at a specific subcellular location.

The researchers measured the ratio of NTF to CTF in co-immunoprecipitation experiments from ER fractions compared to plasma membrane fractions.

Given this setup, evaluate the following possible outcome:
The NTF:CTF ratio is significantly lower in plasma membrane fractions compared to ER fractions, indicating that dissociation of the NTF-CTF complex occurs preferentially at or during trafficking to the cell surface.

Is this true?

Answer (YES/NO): YES